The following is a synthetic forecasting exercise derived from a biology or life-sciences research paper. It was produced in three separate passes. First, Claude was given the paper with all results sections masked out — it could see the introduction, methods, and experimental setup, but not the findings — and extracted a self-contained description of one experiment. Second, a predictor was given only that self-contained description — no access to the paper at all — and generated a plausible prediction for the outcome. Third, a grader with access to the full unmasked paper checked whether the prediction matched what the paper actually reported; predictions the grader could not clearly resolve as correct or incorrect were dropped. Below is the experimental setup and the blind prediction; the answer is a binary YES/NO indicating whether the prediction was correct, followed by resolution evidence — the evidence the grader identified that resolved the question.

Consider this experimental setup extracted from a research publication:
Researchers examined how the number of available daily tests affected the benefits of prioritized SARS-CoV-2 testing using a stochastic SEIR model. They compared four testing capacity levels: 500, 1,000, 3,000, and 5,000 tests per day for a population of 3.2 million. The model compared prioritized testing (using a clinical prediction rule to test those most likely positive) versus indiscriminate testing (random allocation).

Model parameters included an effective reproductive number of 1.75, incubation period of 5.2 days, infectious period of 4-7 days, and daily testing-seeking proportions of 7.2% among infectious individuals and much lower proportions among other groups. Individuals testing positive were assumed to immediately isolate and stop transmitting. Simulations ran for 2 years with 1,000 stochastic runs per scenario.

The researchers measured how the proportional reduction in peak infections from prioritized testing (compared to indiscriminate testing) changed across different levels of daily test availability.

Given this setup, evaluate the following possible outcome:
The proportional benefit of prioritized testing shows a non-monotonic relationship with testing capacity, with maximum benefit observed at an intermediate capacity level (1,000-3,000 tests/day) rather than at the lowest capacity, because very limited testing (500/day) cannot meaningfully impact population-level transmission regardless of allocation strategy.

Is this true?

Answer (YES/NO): YES